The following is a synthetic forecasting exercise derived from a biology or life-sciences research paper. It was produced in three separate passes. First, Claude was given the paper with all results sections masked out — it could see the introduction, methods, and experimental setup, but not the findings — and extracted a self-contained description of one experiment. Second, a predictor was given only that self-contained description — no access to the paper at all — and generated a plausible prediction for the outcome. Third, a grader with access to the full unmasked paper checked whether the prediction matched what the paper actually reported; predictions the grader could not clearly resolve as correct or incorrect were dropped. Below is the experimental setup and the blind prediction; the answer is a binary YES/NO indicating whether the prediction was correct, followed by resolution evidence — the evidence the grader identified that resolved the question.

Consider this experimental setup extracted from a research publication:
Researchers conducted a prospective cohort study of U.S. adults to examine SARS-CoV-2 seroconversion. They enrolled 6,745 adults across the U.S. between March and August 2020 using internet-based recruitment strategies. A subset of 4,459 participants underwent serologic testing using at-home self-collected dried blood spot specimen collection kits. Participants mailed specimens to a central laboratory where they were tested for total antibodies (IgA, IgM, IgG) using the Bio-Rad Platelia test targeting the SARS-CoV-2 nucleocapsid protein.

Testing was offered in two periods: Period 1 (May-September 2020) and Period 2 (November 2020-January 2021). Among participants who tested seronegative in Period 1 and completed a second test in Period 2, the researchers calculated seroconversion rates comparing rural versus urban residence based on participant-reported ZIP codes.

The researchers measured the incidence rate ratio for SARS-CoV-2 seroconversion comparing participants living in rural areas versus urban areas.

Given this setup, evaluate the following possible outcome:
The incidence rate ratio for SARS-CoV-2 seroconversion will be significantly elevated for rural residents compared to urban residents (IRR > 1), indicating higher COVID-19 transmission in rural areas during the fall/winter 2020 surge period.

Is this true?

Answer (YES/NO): YES